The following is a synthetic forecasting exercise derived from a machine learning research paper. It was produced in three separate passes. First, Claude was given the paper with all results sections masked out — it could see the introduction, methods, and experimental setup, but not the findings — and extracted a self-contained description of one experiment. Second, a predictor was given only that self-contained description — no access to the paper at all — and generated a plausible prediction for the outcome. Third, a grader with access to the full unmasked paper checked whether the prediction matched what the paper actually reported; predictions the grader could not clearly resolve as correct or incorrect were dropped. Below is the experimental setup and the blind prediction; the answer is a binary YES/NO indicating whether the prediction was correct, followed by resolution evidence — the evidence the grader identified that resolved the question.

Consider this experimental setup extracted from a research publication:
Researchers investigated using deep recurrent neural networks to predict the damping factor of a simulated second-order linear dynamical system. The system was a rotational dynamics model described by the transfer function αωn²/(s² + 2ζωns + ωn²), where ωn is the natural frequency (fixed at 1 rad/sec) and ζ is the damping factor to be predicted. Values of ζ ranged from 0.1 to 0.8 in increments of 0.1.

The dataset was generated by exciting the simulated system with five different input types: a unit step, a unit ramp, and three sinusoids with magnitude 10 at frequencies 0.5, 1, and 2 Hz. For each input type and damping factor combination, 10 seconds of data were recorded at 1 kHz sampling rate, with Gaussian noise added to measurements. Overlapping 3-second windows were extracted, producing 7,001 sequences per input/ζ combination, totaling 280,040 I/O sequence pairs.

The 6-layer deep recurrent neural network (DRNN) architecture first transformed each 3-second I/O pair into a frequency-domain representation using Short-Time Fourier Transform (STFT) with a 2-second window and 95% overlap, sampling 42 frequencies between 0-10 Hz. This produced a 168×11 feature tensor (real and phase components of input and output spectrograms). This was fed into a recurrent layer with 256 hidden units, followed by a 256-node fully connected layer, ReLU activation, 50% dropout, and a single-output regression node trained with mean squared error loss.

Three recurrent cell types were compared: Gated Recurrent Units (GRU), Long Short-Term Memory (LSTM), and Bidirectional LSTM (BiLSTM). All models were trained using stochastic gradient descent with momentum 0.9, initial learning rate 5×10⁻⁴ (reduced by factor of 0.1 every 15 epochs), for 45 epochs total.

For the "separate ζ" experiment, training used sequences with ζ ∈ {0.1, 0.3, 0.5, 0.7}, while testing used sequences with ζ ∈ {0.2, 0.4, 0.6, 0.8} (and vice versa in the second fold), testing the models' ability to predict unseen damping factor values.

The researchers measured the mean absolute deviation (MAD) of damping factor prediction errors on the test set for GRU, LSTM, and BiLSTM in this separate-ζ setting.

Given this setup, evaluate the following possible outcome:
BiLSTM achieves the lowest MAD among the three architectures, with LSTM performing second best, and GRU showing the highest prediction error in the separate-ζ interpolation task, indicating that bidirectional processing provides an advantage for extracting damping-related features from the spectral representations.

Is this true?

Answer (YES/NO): NO